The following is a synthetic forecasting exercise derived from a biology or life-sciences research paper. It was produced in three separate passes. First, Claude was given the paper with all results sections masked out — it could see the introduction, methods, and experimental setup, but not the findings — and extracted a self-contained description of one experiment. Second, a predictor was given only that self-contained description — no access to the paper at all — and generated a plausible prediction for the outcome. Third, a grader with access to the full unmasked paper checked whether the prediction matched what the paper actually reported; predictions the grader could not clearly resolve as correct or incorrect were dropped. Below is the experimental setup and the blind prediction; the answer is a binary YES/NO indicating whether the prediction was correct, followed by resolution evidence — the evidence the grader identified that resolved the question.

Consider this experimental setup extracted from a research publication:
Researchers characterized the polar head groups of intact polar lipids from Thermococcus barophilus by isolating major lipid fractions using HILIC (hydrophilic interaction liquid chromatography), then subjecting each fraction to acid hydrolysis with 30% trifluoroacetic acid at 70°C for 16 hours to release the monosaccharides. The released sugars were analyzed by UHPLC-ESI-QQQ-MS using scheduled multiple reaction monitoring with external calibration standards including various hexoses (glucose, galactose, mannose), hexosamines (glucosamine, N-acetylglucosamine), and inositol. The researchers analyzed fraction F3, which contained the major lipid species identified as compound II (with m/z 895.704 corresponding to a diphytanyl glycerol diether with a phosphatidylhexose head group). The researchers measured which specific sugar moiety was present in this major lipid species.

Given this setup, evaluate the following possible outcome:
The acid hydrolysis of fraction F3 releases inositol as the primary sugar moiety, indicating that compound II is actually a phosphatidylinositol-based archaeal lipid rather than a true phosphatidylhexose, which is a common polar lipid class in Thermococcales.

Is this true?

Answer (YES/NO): YES